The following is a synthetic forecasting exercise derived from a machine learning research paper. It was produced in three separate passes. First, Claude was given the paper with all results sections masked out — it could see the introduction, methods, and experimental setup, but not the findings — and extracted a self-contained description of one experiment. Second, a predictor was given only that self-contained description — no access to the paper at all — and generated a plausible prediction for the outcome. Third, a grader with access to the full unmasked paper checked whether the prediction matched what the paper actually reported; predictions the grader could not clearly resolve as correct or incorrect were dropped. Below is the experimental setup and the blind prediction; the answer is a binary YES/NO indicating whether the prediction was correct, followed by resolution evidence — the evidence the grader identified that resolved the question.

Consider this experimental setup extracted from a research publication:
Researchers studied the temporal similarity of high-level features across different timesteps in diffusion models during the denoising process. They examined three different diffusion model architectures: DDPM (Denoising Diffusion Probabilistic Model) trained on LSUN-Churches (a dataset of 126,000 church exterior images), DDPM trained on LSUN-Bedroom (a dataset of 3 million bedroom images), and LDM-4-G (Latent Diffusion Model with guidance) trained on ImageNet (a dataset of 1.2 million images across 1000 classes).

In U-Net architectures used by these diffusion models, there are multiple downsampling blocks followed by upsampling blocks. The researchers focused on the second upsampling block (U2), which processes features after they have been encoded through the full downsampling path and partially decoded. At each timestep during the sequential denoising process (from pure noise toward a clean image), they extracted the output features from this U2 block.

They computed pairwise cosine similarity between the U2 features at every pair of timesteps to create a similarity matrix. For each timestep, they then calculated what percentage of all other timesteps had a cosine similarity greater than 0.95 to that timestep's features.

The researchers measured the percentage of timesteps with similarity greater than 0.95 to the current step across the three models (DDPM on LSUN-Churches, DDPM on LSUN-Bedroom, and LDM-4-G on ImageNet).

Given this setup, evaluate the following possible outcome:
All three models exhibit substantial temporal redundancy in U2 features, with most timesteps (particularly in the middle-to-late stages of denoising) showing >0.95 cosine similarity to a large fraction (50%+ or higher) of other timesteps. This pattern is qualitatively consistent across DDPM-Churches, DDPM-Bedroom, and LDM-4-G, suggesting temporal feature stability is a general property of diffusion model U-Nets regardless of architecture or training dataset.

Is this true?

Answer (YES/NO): NO